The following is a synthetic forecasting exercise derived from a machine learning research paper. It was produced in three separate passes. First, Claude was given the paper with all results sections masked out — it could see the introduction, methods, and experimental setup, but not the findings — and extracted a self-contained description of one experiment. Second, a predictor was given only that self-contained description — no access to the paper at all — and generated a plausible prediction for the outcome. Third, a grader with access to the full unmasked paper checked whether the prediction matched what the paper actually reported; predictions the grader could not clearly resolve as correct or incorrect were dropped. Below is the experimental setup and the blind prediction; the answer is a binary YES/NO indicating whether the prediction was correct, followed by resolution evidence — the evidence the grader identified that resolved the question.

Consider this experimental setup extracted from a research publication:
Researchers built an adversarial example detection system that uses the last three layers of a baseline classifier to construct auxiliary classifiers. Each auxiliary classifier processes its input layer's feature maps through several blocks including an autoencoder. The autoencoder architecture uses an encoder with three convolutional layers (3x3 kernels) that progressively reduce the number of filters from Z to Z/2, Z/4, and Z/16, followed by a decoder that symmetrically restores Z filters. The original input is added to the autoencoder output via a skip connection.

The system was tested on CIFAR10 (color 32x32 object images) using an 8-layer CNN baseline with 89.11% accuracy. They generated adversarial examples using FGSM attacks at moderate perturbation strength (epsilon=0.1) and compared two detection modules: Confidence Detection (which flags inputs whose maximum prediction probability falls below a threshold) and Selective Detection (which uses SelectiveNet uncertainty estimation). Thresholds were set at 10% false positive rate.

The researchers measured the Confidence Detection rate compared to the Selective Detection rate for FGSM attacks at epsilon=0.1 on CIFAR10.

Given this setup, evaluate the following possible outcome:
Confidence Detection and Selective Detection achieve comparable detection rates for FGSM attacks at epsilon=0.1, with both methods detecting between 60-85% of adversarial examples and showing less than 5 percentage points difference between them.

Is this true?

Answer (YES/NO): NO